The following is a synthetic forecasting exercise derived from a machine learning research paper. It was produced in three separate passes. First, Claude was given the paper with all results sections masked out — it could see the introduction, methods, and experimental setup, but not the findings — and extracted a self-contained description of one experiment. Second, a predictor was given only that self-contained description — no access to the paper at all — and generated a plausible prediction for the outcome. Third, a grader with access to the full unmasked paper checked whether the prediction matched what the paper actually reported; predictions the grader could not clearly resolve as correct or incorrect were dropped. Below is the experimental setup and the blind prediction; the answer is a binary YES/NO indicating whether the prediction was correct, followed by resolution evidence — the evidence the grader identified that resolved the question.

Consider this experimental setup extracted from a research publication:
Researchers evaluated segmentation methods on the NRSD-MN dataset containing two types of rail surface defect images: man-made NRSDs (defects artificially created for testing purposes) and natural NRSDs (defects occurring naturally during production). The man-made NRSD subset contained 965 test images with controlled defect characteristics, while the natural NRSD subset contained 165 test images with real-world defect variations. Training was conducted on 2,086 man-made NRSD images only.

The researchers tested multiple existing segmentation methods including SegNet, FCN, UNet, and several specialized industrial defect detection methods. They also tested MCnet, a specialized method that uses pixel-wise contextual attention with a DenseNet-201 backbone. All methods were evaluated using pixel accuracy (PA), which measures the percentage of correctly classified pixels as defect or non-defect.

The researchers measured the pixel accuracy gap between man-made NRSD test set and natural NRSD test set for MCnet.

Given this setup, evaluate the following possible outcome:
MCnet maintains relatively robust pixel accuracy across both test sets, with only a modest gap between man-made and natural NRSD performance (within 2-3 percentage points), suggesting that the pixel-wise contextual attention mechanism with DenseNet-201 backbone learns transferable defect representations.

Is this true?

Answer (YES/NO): NO